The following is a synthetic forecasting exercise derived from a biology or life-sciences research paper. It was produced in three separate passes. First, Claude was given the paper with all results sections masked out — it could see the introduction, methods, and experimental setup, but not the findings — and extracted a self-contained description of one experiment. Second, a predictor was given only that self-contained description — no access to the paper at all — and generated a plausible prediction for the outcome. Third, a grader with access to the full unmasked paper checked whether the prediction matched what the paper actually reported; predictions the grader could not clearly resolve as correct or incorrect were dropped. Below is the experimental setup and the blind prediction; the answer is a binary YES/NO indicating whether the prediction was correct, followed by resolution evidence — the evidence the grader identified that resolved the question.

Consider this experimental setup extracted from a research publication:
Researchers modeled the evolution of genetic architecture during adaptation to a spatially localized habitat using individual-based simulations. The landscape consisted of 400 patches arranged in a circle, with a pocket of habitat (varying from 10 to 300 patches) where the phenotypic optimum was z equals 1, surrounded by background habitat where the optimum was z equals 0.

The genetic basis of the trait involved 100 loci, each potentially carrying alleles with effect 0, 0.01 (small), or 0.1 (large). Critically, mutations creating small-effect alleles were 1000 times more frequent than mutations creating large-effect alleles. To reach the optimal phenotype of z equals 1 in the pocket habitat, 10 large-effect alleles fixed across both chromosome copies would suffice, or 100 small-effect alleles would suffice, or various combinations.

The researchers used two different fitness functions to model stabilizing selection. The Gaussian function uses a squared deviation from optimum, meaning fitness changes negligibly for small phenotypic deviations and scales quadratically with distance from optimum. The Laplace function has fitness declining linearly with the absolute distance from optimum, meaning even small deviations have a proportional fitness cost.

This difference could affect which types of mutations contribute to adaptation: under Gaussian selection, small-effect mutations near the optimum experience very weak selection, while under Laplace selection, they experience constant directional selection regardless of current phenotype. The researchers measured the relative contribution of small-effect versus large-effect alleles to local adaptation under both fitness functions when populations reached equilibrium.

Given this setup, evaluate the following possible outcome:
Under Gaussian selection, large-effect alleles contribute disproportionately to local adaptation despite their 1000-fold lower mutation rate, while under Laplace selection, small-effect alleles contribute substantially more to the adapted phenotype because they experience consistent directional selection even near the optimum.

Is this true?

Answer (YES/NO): NO